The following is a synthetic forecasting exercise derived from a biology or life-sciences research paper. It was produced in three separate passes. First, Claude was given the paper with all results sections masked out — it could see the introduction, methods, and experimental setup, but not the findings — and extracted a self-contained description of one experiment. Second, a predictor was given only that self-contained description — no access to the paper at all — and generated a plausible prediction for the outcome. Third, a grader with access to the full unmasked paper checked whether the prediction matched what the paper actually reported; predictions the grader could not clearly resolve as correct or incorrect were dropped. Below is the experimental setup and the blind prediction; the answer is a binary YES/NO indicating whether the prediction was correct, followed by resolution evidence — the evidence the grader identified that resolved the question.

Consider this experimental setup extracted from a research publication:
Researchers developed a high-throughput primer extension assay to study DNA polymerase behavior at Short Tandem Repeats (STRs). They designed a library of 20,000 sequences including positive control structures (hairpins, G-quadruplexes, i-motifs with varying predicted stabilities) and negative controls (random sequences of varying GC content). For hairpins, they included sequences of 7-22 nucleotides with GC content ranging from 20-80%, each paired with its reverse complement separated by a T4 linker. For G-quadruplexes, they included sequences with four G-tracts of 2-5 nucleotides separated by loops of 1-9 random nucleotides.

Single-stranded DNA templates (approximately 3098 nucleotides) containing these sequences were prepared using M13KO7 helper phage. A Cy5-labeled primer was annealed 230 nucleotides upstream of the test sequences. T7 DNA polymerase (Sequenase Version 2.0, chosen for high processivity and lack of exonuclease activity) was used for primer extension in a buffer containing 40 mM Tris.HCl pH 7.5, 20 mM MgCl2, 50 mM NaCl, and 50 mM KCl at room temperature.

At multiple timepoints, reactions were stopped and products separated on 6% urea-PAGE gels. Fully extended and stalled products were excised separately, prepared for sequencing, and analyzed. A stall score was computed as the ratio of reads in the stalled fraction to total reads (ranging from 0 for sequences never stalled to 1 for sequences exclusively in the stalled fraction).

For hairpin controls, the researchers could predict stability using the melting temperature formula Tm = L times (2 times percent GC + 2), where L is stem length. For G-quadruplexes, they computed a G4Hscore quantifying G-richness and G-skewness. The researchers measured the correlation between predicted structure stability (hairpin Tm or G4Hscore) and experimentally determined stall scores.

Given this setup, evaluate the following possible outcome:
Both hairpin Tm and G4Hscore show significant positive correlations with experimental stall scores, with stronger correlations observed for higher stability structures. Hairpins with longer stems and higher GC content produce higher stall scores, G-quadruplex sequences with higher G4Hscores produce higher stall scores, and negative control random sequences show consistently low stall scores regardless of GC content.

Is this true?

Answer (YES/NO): YES